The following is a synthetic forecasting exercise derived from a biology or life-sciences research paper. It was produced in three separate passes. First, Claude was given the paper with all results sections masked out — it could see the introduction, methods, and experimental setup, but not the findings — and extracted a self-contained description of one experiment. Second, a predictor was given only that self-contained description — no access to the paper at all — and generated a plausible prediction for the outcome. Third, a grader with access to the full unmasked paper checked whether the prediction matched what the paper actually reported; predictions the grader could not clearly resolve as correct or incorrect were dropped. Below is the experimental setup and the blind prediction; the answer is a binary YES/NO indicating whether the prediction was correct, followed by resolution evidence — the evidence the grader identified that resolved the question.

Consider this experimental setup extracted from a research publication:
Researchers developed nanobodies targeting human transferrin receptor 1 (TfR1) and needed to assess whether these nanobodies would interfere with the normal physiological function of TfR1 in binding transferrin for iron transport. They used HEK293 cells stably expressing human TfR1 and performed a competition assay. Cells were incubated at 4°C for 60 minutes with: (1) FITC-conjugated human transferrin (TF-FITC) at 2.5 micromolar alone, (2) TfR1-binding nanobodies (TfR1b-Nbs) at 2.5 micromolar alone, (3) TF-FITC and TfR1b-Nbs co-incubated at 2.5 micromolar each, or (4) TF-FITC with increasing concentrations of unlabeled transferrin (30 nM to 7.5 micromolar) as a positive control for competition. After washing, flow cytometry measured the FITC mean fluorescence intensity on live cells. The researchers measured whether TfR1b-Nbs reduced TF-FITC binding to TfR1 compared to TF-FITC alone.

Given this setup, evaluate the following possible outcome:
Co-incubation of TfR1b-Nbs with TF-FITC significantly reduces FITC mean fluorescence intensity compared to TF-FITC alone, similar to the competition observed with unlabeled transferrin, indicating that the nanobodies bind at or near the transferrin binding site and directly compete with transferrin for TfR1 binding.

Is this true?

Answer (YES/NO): NO